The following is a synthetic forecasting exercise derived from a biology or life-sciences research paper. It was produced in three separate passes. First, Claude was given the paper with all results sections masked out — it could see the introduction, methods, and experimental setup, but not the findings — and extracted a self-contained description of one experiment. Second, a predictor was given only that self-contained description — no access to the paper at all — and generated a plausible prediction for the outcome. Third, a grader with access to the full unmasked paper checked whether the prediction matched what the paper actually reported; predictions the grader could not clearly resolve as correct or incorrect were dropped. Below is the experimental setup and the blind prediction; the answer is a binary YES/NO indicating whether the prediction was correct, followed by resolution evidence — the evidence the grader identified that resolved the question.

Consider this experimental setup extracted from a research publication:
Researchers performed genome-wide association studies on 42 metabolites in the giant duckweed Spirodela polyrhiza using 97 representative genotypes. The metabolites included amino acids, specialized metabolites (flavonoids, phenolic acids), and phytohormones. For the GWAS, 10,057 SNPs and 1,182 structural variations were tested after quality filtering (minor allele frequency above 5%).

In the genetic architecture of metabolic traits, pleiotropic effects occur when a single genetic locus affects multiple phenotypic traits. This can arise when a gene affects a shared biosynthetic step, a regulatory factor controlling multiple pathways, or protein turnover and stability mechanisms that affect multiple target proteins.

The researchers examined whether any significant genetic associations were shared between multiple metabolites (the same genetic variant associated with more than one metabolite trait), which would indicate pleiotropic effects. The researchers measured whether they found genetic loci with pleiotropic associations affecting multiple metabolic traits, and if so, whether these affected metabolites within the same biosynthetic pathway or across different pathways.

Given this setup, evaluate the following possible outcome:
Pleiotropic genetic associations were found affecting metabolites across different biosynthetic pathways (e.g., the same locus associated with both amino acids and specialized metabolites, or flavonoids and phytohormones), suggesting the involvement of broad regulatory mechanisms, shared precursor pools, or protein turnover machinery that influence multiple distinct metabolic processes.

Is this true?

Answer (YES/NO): NO